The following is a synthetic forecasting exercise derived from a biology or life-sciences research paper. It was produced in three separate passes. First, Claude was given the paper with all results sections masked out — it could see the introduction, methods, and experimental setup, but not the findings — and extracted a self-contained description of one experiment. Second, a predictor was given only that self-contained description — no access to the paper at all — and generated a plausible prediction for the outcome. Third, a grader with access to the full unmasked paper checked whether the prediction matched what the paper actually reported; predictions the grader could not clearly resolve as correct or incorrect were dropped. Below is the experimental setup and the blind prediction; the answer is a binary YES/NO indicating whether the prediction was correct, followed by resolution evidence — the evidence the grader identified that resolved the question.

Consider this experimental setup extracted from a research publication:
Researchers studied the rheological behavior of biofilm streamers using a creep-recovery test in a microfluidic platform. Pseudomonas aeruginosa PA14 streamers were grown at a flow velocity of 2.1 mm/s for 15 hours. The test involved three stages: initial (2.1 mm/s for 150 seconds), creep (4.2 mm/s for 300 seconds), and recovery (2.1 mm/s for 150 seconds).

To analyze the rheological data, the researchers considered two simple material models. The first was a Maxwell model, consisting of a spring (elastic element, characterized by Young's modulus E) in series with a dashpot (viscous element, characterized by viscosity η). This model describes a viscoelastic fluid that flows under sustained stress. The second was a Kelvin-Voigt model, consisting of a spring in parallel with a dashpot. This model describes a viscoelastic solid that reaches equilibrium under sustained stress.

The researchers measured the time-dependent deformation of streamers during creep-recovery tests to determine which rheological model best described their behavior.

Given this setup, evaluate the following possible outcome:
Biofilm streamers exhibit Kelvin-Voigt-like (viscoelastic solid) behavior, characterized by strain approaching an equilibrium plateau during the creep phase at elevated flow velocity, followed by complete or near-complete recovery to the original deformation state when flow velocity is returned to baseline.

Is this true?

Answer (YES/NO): NO